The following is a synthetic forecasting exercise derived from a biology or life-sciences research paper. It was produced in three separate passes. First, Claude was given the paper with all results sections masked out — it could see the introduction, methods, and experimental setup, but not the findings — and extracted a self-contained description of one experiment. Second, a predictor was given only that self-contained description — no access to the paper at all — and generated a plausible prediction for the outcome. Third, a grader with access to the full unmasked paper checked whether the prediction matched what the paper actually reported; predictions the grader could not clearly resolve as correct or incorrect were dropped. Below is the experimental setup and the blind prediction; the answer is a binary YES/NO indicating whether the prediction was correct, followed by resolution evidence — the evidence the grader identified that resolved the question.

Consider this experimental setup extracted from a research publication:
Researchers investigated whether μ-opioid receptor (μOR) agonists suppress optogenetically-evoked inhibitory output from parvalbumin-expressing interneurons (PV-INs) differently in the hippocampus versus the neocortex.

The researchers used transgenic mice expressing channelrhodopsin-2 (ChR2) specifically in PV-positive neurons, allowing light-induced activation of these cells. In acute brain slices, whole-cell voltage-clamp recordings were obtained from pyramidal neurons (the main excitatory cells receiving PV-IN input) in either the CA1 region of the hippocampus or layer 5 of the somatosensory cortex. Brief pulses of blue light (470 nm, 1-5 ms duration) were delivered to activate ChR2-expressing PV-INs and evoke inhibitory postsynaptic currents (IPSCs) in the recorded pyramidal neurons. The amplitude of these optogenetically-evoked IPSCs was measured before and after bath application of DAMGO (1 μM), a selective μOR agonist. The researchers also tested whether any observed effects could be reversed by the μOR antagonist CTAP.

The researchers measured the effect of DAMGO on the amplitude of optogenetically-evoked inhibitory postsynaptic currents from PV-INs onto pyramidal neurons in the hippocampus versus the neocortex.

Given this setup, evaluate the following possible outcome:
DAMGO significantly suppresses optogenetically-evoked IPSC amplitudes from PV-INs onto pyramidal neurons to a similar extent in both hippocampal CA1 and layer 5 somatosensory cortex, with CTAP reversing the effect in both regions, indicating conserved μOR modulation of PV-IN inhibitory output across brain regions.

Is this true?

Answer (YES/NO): NO